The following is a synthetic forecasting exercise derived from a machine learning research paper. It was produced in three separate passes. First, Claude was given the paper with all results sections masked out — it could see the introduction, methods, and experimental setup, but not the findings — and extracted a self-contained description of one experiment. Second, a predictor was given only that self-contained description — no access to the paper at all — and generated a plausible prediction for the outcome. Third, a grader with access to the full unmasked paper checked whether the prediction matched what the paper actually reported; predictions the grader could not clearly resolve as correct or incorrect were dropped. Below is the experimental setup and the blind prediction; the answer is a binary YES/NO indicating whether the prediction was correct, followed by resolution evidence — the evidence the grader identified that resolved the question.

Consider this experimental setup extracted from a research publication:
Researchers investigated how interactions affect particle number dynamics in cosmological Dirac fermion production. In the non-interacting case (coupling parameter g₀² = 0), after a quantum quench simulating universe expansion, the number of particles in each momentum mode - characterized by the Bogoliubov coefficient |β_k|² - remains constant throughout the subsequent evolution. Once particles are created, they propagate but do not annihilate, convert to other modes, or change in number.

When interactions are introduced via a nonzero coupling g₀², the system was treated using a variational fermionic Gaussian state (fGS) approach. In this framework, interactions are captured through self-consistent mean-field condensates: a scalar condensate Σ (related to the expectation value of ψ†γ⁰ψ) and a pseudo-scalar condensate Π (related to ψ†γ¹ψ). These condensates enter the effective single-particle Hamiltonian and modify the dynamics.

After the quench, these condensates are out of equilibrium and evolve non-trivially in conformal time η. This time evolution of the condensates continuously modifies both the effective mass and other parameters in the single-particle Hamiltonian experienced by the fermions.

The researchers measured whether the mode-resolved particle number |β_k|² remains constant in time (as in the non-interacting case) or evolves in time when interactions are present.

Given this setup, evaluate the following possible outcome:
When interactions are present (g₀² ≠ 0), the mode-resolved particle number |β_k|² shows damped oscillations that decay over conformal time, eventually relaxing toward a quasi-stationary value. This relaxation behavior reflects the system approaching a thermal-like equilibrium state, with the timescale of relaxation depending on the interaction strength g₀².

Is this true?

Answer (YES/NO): NO